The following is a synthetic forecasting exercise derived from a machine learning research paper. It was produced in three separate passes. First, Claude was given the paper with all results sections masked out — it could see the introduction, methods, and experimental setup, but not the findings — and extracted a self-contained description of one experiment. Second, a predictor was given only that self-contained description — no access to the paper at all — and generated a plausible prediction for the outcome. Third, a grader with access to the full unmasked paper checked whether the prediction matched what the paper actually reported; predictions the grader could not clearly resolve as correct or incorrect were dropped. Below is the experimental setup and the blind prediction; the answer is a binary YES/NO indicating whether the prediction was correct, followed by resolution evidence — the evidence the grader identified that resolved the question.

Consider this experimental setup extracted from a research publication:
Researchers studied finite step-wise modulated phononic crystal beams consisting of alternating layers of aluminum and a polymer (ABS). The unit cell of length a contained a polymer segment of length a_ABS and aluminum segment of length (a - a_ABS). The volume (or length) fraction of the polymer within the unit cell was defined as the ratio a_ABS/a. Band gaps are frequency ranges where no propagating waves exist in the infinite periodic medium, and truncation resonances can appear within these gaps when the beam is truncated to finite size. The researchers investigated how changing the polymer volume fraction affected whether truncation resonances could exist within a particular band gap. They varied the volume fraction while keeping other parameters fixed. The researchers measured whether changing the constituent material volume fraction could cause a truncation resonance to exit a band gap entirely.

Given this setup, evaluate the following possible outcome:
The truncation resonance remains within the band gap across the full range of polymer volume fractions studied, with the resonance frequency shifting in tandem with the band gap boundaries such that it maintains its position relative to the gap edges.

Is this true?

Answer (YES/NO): NO